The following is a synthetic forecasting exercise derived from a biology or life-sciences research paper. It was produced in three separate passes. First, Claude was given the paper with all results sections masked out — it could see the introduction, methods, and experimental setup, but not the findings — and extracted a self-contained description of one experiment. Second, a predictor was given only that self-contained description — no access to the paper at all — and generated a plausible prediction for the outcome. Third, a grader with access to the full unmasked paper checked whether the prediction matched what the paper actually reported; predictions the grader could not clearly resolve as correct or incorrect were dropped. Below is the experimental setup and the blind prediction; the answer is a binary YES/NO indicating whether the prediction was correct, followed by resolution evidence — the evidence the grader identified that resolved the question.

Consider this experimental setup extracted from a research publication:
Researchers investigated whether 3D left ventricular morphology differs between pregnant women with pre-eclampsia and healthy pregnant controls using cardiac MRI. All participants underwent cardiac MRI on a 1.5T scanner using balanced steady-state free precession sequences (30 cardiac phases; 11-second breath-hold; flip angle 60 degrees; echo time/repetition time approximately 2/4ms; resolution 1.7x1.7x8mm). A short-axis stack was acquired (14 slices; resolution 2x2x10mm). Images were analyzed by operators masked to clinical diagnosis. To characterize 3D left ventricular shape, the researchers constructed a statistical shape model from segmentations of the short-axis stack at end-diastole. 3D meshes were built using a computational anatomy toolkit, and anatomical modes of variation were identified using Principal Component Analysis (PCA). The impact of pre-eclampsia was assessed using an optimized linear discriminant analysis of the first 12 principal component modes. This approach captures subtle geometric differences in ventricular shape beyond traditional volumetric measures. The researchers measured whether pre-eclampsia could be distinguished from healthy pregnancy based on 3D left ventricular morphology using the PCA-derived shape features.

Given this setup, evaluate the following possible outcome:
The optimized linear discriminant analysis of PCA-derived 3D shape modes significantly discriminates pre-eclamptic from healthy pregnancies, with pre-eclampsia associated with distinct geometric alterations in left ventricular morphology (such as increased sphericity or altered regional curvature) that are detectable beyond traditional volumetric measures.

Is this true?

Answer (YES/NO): YES